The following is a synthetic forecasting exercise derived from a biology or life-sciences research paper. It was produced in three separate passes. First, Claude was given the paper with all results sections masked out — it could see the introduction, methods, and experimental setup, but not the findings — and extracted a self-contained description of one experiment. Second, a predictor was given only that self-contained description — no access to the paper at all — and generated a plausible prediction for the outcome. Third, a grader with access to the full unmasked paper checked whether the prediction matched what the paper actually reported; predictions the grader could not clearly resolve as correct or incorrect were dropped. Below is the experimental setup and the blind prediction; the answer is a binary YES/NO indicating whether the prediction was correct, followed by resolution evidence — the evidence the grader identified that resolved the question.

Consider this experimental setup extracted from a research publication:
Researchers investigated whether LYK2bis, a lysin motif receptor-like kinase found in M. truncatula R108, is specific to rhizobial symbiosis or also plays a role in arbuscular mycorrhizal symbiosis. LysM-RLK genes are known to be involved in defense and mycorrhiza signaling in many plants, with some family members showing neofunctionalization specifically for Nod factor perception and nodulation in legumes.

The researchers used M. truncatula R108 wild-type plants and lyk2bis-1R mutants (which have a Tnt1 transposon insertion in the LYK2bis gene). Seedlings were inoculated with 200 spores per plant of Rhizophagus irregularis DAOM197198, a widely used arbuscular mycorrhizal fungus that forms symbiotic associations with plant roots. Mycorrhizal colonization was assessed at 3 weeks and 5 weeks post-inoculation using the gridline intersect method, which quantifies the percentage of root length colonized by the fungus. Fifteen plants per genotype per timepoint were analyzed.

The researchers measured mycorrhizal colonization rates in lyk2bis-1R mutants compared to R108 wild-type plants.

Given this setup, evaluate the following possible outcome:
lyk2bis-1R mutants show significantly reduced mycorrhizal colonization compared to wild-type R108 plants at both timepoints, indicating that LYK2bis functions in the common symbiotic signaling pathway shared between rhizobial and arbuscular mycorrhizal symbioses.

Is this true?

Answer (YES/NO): NO